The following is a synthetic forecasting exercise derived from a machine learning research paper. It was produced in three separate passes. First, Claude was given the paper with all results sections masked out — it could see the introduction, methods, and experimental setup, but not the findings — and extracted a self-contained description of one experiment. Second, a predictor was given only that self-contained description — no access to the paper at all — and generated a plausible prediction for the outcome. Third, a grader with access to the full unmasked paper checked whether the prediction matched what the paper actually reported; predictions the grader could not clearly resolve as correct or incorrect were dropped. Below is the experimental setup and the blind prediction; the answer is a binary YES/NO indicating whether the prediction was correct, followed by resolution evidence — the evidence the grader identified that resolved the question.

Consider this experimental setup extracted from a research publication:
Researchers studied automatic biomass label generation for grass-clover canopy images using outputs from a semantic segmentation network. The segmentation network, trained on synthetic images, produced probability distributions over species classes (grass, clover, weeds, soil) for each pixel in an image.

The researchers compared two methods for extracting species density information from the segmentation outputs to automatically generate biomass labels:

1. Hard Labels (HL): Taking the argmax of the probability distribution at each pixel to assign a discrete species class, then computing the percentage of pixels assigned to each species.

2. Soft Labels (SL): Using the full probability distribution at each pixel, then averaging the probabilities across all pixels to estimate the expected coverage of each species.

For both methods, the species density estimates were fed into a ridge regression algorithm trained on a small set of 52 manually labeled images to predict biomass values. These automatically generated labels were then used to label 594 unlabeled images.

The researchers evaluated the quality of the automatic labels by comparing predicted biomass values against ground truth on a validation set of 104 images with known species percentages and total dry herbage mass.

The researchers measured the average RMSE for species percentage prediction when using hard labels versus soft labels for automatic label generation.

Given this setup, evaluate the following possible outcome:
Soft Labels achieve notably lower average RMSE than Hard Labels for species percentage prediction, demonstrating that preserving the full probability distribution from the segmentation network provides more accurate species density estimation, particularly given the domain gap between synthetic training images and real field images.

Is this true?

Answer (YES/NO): NO